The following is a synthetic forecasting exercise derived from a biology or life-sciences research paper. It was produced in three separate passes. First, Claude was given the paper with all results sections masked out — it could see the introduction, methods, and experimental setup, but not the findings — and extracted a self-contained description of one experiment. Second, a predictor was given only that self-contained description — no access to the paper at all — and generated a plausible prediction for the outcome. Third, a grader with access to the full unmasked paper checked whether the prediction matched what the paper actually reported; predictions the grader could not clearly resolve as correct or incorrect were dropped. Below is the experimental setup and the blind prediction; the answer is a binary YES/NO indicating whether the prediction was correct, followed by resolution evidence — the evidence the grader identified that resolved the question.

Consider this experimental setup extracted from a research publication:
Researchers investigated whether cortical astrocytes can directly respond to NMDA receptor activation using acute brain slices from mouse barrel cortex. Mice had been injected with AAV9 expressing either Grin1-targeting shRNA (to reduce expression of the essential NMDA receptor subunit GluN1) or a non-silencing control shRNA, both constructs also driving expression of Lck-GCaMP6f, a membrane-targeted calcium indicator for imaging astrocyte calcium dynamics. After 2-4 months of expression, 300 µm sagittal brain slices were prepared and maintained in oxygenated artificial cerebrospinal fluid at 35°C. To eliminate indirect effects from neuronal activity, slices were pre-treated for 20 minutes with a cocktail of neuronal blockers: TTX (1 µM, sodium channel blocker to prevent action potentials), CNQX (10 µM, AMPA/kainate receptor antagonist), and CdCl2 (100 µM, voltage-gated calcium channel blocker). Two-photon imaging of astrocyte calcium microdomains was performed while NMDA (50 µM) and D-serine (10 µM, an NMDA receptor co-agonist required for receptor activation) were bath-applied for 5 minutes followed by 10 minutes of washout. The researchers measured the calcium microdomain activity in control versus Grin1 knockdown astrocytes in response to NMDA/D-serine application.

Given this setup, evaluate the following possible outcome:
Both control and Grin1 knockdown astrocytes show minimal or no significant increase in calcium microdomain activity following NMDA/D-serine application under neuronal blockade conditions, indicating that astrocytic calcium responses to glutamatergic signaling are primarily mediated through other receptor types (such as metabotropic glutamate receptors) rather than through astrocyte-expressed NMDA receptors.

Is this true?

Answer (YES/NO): NO